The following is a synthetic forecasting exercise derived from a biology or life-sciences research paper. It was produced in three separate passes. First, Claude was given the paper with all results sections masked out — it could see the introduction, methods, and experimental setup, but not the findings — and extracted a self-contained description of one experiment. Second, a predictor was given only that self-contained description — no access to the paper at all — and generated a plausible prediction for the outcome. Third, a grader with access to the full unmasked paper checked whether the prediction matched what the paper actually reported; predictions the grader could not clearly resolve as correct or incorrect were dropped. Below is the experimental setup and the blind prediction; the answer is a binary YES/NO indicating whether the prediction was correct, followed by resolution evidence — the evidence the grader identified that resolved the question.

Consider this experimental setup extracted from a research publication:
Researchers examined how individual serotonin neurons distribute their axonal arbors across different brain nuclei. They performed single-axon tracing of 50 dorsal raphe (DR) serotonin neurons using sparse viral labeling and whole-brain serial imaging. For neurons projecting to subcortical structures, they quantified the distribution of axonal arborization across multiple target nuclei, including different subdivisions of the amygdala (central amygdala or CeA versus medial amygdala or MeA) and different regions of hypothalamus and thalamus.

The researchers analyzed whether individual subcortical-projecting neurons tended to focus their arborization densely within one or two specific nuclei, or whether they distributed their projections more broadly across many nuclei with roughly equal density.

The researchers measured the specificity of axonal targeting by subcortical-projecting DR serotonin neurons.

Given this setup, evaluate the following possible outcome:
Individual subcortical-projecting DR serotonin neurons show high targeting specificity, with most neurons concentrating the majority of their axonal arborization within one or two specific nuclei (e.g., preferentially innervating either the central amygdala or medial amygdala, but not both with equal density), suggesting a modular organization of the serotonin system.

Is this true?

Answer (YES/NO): YES